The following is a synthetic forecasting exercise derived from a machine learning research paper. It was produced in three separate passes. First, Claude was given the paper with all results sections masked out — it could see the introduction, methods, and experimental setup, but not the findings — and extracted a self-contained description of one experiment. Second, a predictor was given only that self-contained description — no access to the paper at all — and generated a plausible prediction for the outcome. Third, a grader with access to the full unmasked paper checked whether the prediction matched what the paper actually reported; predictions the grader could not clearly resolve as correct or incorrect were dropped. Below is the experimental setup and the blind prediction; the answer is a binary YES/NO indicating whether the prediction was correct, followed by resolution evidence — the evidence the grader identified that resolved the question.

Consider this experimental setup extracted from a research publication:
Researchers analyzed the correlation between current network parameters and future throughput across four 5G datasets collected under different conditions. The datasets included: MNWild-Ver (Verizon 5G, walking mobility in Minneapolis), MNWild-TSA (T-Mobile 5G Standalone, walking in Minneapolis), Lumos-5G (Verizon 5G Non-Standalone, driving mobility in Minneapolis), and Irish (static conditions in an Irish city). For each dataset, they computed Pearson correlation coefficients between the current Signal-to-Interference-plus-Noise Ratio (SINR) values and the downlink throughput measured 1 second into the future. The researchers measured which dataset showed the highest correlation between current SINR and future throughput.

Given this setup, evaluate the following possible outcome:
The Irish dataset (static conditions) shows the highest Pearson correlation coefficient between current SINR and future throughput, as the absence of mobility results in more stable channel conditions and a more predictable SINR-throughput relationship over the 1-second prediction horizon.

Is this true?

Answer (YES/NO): NO